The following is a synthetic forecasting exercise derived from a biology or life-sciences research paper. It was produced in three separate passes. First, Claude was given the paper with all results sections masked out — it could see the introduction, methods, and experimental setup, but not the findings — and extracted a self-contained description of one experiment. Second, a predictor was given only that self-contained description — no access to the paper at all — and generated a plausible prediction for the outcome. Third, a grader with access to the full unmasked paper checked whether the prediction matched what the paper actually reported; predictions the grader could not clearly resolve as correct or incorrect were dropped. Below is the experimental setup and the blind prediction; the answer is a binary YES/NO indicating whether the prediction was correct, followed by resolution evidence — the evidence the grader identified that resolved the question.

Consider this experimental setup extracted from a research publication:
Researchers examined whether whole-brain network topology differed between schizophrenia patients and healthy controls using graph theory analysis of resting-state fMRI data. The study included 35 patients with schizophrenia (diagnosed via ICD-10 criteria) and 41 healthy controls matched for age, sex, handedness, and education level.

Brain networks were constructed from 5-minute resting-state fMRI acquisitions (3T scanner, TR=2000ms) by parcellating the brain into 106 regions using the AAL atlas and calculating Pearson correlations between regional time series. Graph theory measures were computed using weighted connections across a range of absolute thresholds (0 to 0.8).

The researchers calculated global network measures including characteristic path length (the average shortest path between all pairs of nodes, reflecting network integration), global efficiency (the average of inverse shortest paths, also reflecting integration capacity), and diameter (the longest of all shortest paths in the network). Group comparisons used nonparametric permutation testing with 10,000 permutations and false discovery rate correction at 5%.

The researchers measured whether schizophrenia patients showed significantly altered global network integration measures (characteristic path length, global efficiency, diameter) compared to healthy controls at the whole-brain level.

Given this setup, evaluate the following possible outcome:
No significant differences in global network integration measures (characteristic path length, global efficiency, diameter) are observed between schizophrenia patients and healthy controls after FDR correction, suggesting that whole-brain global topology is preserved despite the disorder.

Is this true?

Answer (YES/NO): YES